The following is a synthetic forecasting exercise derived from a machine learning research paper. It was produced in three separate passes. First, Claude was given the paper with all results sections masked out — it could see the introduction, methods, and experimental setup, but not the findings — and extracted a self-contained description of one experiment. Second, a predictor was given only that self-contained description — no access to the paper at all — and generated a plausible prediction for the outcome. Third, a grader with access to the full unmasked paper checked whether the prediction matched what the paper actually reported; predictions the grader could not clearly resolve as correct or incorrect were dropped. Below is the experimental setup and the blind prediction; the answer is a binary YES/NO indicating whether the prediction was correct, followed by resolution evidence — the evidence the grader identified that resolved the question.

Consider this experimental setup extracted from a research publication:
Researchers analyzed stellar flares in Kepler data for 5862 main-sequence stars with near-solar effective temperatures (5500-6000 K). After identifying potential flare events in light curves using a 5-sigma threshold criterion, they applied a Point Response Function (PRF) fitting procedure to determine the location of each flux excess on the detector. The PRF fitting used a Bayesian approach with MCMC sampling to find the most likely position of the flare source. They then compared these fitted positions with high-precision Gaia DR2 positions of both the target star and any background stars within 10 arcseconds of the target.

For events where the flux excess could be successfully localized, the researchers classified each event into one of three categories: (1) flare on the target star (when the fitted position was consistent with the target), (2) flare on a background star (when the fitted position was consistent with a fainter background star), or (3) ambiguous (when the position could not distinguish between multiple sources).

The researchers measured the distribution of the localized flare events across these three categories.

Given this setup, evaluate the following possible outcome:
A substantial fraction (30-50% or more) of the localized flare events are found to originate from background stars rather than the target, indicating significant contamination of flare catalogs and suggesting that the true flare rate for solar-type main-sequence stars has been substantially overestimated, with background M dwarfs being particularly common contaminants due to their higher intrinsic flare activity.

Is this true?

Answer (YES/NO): NO